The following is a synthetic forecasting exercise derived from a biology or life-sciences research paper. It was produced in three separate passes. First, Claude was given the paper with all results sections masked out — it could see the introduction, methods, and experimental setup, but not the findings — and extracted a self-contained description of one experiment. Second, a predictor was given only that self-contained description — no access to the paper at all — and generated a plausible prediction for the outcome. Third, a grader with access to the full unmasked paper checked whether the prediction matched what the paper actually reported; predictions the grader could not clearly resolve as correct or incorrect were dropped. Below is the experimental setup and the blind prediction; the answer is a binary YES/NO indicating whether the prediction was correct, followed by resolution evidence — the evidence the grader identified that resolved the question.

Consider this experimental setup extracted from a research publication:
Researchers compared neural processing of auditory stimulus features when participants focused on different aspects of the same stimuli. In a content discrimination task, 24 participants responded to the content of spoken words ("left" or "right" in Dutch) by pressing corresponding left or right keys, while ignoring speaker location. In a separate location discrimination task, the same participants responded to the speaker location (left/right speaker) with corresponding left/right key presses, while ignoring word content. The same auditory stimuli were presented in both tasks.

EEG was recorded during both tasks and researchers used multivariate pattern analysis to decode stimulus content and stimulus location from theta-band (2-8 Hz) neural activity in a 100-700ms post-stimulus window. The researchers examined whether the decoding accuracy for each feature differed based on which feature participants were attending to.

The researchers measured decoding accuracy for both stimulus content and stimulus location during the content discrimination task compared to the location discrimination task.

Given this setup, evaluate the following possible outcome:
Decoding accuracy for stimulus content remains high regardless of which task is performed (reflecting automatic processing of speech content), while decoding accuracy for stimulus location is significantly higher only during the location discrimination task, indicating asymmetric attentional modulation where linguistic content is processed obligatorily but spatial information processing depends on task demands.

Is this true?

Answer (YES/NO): NO